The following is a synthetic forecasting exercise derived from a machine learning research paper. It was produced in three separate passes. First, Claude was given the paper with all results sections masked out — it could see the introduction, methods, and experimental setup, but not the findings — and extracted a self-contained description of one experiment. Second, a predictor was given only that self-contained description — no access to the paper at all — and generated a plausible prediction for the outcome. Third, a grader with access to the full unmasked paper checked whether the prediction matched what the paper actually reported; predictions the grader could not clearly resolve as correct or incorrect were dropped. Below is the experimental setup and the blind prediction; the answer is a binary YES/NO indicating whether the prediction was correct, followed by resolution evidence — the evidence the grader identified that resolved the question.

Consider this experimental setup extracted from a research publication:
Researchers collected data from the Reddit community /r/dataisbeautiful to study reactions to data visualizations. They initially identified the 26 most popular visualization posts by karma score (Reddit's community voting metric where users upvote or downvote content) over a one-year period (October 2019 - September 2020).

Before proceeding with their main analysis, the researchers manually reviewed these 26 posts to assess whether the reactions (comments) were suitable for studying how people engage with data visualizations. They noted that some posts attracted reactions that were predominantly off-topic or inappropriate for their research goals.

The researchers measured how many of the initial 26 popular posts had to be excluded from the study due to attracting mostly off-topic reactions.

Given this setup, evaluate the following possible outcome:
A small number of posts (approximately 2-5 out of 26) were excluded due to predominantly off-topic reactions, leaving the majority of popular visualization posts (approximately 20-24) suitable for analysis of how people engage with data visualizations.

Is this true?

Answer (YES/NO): NO